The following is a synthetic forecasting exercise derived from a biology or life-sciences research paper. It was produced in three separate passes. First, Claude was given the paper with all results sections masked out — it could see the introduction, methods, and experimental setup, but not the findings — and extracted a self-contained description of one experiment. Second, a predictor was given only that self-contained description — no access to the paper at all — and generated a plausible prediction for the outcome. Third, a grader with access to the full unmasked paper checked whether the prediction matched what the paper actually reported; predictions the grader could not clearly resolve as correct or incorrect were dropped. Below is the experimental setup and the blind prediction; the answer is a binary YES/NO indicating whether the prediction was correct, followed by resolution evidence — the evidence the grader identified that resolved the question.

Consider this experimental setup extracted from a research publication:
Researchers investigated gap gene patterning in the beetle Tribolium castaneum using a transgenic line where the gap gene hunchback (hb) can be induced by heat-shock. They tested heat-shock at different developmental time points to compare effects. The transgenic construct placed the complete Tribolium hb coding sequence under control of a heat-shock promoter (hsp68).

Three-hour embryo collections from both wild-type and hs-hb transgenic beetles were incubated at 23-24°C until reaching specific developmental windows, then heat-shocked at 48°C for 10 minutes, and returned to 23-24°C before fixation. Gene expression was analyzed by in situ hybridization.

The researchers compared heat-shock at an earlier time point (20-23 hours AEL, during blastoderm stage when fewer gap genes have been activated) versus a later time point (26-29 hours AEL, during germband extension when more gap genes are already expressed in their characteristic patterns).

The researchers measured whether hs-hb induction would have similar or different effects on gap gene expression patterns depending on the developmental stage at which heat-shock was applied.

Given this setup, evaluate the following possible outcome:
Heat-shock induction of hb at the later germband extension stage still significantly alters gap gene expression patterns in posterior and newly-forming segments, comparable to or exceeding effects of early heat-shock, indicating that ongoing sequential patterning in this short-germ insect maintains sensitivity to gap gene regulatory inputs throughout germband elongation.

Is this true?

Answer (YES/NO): YES